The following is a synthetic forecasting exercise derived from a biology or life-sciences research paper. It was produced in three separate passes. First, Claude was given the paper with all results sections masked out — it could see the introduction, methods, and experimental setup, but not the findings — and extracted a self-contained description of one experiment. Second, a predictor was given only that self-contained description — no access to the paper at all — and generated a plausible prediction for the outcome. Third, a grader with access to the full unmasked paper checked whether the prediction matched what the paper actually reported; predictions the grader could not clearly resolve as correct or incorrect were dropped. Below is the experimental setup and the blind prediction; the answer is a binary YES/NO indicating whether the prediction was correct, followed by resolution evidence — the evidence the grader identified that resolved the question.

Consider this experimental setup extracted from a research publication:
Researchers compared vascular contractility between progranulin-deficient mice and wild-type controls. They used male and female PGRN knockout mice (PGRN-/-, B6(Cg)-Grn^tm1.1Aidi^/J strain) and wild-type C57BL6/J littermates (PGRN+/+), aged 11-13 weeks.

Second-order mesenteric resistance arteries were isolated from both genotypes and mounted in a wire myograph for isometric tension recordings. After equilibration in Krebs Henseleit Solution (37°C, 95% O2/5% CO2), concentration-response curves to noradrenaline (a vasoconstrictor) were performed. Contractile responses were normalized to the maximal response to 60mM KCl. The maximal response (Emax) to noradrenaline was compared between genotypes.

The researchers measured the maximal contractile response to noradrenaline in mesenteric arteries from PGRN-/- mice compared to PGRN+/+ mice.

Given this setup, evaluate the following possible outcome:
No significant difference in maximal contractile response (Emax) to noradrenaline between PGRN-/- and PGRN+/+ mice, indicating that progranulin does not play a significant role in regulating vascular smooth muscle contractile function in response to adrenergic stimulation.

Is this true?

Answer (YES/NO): NO